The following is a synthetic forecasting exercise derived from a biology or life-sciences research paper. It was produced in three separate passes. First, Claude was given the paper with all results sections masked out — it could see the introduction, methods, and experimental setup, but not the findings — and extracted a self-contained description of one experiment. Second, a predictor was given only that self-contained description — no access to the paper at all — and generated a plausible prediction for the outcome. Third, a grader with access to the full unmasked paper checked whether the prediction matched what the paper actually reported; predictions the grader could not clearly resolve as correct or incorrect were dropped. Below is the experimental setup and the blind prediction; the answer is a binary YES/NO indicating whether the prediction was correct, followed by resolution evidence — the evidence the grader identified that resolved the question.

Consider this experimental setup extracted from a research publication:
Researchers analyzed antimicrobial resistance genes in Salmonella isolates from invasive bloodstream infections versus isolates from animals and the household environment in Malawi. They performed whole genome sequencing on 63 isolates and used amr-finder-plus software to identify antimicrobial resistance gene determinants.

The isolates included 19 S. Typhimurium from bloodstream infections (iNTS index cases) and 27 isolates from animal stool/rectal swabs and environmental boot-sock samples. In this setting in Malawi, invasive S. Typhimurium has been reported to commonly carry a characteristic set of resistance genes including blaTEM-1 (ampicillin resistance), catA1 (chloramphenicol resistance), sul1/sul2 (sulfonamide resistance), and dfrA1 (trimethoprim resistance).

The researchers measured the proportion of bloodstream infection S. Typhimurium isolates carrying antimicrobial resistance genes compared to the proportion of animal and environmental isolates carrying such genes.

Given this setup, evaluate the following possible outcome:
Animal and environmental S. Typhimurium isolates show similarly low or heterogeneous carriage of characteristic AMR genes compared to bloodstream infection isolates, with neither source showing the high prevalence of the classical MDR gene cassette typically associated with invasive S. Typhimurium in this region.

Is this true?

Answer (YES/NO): NO